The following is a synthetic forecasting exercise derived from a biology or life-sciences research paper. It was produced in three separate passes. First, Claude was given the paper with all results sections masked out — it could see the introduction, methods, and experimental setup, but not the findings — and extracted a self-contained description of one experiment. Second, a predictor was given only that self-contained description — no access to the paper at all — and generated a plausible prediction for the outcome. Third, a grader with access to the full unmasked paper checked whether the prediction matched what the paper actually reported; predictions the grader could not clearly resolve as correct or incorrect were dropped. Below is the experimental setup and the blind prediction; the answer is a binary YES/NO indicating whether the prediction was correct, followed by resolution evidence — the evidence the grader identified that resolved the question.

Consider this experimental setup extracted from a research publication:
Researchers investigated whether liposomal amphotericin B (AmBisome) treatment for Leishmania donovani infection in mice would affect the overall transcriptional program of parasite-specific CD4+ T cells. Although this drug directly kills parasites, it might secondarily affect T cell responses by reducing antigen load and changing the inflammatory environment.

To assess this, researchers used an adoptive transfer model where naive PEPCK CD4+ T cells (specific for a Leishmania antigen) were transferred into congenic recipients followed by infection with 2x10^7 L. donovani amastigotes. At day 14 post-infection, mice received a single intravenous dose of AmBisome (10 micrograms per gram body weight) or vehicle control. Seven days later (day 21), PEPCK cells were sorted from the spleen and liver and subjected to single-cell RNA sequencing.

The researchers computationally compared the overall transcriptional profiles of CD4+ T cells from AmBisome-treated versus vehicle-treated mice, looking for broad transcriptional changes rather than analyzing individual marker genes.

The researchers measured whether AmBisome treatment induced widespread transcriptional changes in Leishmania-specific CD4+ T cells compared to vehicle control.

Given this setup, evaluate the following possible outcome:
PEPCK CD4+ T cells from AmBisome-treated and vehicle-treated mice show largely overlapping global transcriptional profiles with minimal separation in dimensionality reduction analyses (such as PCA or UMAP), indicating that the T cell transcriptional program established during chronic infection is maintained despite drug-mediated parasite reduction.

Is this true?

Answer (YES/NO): NO